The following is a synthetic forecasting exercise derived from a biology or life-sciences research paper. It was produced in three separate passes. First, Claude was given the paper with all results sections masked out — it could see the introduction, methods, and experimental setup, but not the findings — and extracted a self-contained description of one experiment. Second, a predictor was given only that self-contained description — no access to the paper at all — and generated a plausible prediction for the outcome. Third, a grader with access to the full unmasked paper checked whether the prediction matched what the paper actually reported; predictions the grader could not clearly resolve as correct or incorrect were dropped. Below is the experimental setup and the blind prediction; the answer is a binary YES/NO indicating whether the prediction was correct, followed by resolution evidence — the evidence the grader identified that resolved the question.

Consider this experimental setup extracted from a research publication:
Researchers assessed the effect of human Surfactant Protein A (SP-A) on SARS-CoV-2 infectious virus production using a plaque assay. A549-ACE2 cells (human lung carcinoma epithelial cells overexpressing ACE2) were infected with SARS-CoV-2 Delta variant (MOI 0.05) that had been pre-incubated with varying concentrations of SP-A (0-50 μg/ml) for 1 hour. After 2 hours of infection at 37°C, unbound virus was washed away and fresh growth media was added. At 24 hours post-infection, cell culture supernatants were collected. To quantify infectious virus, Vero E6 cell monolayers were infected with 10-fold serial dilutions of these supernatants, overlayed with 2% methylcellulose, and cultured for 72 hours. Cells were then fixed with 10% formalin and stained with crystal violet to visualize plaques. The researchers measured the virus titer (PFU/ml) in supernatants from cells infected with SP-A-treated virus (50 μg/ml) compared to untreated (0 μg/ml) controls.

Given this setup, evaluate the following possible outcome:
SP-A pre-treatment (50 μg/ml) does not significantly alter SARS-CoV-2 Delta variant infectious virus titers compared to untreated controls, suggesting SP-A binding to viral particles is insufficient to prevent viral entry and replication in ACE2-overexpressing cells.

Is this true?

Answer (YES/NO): NO